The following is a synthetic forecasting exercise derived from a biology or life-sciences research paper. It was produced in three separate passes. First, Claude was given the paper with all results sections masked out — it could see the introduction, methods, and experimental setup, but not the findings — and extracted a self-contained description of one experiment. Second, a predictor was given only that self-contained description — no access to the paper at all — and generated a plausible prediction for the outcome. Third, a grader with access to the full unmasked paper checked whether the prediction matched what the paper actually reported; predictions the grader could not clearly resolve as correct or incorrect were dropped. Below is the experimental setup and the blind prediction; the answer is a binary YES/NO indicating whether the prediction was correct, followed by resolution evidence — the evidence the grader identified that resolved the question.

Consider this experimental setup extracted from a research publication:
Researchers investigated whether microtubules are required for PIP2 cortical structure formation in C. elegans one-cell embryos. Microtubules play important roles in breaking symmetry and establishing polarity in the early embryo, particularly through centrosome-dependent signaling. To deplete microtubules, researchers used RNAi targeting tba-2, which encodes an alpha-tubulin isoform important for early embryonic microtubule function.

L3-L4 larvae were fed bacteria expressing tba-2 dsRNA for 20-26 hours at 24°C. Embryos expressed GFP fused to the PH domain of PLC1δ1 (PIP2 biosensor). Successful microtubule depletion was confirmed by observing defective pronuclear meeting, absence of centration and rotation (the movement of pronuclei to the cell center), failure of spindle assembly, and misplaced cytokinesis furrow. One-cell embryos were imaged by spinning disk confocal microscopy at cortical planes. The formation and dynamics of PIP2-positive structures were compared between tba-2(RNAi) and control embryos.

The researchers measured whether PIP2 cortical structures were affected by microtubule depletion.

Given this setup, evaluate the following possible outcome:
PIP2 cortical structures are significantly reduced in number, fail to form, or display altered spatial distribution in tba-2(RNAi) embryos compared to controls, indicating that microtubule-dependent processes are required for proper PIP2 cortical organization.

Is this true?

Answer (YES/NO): NO